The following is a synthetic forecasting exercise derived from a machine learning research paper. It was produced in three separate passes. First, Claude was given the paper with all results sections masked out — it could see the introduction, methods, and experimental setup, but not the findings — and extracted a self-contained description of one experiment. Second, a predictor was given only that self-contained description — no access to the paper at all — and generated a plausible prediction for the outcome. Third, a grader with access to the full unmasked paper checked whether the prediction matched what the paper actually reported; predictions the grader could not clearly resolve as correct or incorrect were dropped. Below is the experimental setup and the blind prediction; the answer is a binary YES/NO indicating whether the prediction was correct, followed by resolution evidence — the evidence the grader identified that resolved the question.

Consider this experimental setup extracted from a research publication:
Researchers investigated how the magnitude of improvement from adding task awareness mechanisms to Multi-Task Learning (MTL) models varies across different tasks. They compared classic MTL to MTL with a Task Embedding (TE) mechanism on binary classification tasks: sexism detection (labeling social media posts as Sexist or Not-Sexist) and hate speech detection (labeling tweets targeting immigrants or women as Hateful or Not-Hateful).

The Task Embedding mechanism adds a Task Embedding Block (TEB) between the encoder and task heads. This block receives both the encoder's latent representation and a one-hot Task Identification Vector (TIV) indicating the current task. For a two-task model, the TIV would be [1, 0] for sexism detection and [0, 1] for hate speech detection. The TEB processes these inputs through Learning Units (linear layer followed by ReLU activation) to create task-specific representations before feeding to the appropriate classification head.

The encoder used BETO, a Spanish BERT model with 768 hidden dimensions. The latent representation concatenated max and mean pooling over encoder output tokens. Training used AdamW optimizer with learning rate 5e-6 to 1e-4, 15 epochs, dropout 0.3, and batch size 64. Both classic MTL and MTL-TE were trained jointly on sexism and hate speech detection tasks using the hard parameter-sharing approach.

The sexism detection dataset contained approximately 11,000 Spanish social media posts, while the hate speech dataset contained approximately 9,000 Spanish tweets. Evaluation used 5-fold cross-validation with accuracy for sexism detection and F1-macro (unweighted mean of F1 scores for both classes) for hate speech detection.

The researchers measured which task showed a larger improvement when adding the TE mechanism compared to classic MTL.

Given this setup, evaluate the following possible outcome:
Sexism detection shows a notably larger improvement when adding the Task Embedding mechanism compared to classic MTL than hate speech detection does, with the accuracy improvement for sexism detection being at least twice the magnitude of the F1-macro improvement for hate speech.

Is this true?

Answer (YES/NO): NO